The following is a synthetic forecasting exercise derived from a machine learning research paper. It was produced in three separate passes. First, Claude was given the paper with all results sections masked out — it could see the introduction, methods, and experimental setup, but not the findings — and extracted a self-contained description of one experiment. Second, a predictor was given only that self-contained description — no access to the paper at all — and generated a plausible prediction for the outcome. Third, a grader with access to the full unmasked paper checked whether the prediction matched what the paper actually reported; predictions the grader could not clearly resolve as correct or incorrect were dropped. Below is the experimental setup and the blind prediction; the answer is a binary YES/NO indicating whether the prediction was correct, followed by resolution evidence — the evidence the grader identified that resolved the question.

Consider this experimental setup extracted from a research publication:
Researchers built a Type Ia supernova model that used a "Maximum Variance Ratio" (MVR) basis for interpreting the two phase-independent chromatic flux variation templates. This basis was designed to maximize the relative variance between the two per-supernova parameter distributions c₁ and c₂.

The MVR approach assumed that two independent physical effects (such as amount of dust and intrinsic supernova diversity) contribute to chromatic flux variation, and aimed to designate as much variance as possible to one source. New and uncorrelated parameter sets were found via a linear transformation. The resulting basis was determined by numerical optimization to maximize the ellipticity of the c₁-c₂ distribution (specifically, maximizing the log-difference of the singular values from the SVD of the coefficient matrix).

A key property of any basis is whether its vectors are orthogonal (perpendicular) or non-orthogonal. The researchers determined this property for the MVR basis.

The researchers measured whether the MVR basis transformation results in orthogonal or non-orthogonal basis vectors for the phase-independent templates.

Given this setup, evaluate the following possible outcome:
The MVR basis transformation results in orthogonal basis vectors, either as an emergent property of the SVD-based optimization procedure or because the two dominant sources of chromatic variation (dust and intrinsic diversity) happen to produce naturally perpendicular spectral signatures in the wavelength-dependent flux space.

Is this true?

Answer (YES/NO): NO